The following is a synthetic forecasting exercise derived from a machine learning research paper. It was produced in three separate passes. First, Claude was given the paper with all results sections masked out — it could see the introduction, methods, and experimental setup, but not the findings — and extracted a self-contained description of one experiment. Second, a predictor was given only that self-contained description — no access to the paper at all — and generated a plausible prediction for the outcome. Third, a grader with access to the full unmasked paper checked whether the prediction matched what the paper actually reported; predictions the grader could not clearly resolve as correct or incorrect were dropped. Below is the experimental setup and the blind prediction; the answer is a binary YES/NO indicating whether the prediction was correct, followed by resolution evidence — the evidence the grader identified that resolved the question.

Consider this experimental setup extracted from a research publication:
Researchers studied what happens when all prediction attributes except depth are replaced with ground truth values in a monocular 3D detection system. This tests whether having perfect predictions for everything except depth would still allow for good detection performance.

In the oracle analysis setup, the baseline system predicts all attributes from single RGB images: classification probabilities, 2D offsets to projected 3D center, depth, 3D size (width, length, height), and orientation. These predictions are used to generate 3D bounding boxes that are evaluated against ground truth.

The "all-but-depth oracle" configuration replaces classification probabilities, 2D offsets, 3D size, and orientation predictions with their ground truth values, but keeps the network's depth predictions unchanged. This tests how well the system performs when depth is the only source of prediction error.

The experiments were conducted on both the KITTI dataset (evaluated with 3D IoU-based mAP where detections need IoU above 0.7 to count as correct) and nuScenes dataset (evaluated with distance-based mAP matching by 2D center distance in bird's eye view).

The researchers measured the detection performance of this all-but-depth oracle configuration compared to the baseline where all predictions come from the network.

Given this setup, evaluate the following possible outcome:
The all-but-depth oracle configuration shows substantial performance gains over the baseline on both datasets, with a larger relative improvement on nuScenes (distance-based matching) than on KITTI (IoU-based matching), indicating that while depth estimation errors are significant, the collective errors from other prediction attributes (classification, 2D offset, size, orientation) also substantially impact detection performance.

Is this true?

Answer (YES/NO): NO